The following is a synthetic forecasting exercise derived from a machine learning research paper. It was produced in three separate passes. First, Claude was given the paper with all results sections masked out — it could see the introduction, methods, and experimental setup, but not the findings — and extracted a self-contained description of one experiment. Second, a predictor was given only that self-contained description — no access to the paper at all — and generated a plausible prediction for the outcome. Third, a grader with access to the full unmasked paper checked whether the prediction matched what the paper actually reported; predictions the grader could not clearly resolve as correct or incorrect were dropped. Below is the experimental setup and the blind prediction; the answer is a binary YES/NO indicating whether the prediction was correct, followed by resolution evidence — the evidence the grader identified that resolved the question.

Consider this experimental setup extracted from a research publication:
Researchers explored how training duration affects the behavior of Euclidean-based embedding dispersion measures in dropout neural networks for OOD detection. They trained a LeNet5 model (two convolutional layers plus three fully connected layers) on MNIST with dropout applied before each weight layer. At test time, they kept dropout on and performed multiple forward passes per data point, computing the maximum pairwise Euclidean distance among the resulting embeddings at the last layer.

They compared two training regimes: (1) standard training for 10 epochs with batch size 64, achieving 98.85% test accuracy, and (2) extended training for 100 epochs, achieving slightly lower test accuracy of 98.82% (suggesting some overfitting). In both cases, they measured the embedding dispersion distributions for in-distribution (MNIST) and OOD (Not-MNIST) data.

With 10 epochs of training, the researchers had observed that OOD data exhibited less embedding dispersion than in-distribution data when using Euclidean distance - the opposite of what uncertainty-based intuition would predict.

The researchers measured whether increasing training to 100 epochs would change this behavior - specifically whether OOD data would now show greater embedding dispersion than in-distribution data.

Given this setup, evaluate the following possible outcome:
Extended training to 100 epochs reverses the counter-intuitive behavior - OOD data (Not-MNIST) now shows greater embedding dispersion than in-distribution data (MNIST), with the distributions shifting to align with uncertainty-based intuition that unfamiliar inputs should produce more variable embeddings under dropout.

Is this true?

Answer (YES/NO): YES